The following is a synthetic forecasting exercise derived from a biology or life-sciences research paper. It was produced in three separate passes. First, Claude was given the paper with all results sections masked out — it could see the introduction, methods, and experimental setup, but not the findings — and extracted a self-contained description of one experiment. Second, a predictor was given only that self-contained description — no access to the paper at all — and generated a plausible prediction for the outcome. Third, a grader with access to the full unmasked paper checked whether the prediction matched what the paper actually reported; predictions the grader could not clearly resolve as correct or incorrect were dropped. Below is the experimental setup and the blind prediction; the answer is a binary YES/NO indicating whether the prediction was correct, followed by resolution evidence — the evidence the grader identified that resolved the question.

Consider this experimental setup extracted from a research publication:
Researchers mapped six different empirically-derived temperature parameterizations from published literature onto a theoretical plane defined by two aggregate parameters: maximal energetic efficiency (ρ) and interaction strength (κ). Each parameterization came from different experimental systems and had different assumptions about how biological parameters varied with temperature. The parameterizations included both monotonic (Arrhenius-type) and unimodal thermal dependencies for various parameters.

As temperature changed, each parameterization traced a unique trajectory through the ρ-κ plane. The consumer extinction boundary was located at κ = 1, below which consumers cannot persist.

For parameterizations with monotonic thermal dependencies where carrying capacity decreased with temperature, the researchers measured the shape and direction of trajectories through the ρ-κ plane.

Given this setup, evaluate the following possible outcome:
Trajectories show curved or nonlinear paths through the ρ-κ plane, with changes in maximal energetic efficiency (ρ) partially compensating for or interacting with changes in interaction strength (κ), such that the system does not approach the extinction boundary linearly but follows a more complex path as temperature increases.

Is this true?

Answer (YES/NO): NO